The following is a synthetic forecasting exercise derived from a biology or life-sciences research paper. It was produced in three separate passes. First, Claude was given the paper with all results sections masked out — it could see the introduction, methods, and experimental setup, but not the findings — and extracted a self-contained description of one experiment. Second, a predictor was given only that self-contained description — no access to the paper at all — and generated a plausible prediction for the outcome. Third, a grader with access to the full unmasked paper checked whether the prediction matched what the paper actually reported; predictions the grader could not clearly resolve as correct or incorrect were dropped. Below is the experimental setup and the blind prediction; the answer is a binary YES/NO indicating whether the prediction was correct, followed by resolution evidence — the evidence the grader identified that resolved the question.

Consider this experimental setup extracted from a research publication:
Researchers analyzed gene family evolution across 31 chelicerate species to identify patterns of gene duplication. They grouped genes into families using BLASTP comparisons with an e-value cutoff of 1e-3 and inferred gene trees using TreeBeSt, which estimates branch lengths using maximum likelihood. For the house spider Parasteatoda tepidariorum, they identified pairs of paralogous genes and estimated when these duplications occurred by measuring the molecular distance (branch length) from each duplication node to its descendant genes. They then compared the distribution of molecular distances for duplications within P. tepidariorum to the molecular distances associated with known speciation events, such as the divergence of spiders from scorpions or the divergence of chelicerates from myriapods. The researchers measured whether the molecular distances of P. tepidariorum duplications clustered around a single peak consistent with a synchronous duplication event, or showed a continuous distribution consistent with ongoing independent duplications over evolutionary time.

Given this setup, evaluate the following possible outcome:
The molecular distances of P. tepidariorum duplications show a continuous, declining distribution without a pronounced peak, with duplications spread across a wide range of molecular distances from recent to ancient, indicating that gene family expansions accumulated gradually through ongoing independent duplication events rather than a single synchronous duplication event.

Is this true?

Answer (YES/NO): NO